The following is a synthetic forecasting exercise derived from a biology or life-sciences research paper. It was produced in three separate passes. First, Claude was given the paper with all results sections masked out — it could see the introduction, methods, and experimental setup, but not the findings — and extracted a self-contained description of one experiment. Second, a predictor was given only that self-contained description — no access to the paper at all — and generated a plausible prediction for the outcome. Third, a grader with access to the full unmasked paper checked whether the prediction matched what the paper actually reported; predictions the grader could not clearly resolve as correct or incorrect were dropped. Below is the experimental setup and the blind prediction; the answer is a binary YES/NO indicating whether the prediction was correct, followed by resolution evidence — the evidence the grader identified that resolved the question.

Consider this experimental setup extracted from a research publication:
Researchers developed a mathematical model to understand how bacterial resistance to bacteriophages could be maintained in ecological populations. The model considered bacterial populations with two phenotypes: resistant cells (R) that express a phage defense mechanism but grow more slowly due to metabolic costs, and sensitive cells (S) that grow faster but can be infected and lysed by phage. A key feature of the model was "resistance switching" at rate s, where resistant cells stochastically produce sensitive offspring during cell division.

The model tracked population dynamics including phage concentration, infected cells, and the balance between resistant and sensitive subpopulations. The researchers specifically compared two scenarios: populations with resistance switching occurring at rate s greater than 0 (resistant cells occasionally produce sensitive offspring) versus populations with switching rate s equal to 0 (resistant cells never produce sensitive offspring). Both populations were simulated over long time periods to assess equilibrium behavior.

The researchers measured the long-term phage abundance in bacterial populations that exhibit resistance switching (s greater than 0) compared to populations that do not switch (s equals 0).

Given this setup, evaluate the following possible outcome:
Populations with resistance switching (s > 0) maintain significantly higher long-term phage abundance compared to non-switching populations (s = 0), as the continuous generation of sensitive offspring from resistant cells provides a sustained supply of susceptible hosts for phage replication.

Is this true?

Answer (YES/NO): YES